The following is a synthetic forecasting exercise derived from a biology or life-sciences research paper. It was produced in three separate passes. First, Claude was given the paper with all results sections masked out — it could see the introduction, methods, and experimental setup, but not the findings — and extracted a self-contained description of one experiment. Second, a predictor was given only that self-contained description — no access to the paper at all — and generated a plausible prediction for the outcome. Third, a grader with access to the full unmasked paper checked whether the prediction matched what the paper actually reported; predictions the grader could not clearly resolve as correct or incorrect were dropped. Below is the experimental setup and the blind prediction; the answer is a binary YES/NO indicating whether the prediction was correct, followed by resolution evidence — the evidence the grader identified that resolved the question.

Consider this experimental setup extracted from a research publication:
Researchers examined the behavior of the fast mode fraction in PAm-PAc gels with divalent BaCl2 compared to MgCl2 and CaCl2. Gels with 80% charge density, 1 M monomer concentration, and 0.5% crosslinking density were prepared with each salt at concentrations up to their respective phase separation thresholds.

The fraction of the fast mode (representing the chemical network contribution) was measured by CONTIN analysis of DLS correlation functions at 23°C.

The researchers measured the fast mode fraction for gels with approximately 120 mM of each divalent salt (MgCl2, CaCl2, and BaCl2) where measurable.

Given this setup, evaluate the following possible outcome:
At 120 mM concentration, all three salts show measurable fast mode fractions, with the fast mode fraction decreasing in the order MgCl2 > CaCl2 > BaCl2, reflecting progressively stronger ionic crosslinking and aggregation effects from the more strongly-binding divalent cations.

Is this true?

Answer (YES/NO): NO